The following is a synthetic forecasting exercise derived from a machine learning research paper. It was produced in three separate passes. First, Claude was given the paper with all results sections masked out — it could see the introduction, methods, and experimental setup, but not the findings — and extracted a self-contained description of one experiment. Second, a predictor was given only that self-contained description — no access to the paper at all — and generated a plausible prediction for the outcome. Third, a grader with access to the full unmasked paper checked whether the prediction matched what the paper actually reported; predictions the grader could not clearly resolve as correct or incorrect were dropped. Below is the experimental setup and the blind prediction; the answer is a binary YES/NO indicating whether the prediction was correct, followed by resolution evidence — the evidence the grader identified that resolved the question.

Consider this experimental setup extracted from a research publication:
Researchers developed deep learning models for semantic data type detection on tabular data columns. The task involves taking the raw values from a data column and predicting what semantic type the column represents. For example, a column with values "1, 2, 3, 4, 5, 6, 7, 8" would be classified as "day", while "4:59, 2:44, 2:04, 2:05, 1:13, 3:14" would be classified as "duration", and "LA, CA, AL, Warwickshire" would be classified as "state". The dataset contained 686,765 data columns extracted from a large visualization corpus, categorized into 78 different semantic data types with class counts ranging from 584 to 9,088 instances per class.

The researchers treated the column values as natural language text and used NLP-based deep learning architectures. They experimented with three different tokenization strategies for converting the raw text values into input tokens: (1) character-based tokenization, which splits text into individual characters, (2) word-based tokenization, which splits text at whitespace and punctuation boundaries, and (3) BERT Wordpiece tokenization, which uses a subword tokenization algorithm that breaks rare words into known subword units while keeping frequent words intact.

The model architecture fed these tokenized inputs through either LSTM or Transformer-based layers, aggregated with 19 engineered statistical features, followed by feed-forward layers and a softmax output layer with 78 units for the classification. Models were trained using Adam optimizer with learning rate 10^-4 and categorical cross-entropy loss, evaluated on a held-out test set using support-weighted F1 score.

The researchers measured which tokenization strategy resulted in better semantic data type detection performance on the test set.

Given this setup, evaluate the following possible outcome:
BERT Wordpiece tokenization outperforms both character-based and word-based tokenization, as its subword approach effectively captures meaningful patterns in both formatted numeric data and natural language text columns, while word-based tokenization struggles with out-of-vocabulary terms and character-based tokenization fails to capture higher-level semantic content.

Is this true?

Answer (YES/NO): YES